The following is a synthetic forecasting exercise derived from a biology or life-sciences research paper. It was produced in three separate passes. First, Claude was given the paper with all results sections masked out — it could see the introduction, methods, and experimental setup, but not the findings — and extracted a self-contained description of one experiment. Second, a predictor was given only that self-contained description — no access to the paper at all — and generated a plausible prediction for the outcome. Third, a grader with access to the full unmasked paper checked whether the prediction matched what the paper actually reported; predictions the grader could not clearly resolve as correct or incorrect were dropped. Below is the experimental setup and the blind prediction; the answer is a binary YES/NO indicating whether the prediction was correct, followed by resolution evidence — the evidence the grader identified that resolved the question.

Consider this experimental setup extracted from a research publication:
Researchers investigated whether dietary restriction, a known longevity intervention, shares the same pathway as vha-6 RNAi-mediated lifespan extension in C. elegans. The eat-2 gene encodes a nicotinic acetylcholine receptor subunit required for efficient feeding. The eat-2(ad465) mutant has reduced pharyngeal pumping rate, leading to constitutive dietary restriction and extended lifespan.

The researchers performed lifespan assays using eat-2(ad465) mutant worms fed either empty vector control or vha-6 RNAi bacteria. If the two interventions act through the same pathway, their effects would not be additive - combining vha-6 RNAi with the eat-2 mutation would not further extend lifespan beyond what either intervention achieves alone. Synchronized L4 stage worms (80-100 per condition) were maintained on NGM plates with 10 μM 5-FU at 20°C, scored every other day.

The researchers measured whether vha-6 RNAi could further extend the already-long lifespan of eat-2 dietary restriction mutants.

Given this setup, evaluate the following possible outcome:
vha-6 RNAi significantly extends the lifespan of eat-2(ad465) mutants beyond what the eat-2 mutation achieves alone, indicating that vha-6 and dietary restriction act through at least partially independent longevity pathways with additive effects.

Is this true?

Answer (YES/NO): YES